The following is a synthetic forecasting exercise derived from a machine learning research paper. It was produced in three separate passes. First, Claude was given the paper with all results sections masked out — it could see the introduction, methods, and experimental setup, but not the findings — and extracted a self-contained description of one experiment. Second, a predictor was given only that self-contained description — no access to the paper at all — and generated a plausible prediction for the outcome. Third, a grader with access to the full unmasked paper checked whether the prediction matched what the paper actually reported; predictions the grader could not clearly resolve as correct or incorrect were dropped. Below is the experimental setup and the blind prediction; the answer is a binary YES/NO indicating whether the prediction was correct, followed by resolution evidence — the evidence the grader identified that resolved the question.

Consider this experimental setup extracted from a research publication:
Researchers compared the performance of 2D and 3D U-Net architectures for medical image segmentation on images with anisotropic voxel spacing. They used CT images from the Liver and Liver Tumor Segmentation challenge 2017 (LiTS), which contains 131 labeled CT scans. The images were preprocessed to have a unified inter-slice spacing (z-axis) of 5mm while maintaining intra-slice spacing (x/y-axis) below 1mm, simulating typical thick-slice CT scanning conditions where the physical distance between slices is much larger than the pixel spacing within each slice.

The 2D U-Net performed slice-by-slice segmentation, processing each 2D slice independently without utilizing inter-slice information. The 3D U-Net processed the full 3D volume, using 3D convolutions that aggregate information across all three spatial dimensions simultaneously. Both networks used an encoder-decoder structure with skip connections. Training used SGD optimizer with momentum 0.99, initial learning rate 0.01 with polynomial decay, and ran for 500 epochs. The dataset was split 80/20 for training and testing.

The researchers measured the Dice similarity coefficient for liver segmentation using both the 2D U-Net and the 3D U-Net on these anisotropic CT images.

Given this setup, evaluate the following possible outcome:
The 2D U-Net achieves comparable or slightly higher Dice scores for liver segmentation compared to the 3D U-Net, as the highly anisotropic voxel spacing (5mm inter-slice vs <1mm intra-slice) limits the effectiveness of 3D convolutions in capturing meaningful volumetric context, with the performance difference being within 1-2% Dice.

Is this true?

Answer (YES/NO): YES